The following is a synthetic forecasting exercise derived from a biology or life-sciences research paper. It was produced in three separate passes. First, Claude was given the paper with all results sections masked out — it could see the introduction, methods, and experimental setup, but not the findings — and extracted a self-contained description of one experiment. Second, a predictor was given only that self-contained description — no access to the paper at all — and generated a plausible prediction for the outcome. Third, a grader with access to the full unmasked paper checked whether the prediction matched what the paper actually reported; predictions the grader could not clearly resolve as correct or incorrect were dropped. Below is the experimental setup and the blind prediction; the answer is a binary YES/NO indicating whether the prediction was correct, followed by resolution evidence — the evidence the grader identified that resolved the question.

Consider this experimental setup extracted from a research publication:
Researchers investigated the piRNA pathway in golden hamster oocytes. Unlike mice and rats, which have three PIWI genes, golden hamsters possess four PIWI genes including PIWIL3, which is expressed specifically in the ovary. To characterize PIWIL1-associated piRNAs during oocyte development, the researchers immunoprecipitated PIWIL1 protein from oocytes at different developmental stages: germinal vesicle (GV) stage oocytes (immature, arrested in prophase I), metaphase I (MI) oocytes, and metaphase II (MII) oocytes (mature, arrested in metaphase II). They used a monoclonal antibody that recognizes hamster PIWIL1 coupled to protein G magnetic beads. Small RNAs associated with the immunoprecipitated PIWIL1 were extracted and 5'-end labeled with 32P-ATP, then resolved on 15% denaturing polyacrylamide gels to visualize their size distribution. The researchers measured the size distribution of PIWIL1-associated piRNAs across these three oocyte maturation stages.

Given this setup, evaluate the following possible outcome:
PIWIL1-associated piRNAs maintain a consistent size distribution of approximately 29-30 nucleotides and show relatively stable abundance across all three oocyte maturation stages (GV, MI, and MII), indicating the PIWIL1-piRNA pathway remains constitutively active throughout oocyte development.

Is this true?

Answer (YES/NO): NO